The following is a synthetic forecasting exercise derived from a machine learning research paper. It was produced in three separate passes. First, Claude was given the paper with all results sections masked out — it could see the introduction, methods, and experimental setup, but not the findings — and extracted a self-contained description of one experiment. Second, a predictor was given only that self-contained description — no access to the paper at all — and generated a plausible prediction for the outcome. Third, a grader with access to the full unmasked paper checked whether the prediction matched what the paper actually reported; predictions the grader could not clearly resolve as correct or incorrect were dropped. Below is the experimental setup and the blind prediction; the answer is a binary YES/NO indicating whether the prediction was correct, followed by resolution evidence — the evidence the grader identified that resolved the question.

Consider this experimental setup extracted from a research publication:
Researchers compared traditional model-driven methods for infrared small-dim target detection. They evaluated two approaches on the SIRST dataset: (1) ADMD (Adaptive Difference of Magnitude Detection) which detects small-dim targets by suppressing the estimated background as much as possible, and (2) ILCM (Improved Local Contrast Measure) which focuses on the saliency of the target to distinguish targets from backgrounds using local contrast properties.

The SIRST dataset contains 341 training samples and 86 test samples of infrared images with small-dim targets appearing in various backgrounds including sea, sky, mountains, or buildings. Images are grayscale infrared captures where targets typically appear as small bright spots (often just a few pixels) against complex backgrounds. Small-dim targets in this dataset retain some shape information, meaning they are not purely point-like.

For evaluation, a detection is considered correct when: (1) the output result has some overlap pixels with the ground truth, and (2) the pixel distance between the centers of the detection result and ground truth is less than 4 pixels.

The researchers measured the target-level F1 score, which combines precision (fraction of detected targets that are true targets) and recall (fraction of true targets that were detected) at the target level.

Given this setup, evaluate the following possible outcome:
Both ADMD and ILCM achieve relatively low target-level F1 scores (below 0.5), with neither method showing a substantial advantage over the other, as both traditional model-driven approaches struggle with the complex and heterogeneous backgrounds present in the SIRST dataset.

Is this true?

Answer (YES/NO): NO